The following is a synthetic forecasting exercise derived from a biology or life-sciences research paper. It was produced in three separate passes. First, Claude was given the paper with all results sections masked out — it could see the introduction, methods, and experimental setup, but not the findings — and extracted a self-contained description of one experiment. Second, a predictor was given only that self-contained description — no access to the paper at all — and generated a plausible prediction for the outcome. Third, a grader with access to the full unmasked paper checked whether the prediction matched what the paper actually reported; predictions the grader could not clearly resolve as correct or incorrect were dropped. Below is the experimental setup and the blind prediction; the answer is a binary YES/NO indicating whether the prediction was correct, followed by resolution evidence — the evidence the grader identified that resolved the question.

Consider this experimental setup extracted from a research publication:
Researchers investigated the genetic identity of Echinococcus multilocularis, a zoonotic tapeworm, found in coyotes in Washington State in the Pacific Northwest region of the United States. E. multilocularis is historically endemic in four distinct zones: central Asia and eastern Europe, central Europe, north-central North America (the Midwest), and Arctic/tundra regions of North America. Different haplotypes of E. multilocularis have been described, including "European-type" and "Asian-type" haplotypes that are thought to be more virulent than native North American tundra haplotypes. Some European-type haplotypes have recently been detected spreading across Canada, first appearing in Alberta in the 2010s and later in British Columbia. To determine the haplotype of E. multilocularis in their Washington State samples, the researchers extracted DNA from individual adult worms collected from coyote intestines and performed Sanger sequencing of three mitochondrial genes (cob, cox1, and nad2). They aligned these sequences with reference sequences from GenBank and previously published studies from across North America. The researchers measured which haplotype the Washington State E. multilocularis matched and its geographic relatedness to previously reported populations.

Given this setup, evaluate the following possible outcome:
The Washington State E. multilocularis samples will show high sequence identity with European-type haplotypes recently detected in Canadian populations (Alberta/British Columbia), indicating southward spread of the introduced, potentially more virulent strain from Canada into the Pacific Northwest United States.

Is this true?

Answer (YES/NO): YES